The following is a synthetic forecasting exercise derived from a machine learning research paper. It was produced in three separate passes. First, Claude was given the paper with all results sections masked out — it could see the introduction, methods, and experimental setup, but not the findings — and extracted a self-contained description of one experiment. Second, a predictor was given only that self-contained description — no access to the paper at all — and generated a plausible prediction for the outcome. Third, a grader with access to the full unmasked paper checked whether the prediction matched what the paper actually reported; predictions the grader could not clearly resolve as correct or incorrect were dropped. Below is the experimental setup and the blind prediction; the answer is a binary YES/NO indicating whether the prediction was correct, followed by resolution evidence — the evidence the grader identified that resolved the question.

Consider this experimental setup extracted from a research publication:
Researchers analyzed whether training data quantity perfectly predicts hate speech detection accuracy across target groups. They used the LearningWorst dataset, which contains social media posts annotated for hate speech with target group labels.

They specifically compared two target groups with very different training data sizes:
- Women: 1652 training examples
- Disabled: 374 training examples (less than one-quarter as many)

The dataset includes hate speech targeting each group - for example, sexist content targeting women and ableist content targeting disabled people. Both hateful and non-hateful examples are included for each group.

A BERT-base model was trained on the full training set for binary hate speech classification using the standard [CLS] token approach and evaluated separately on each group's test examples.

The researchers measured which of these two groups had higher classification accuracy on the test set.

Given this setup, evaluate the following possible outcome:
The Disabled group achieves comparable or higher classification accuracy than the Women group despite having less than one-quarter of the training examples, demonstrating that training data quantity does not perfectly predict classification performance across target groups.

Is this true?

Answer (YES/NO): YES